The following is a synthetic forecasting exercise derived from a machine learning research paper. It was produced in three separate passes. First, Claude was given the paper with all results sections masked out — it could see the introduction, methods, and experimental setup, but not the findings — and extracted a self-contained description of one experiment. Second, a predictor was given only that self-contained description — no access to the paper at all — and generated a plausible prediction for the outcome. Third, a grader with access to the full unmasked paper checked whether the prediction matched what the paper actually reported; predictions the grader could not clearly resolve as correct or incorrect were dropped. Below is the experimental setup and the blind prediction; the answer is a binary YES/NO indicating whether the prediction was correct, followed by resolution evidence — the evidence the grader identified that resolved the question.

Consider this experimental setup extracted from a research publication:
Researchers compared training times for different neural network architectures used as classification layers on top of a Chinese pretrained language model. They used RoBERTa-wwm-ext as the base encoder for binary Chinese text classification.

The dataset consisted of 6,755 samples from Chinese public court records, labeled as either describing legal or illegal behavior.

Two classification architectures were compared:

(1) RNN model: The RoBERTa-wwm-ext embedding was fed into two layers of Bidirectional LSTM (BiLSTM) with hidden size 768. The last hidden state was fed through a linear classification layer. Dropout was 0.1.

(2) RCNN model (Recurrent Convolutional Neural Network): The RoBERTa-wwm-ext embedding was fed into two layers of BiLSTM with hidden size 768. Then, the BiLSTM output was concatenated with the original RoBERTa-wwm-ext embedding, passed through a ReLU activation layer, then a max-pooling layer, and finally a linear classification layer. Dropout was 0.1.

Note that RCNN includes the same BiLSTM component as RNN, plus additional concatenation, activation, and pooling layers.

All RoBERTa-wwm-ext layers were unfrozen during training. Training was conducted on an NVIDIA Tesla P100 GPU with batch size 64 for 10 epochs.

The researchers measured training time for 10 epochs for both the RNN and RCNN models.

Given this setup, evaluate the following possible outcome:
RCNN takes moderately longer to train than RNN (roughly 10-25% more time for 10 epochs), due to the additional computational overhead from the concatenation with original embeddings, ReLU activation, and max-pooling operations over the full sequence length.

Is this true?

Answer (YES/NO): NO